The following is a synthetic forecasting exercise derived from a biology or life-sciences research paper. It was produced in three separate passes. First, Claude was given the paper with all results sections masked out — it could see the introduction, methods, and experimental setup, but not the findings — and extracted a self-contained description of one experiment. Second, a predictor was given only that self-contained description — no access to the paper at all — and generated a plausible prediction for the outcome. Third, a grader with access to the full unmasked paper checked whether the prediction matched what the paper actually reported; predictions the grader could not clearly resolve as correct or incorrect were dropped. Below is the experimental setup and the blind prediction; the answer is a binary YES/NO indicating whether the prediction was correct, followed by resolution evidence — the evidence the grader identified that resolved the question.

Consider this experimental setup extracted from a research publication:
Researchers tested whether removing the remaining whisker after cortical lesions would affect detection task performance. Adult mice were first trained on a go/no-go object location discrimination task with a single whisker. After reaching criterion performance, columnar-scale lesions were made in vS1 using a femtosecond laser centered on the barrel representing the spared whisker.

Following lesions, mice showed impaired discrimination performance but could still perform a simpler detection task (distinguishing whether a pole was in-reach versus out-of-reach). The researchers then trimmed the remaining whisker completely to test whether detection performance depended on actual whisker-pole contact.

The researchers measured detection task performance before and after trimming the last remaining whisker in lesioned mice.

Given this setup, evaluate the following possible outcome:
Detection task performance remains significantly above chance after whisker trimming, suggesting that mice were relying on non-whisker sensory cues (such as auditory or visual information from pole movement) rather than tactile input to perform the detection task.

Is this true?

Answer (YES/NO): NO